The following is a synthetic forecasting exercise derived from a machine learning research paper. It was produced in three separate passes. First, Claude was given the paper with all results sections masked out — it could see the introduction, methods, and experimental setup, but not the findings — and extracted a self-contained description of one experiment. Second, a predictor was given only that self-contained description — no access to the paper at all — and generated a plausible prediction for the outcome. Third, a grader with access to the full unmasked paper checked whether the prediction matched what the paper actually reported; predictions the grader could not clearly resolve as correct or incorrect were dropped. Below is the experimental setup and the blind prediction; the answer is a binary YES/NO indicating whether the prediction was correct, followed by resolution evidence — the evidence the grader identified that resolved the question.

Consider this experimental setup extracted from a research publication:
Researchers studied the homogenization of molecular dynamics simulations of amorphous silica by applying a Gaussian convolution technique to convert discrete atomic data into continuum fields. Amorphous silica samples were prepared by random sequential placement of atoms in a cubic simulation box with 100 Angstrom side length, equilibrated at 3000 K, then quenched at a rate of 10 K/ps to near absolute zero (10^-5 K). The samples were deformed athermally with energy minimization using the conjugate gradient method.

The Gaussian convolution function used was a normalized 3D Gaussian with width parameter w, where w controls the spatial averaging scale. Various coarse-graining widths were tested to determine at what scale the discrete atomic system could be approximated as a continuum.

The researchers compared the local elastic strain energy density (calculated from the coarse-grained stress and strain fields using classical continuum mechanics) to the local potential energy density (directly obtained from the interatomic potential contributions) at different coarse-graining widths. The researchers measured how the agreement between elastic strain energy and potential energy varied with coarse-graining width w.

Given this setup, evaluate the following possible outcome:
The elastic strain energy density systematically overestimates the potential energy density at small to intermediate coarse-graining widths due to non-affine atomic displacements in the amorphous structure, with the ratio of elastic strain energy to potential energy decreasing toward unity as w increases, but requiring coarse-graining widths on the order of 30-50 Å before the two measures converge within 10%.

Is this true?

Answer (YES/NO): NO